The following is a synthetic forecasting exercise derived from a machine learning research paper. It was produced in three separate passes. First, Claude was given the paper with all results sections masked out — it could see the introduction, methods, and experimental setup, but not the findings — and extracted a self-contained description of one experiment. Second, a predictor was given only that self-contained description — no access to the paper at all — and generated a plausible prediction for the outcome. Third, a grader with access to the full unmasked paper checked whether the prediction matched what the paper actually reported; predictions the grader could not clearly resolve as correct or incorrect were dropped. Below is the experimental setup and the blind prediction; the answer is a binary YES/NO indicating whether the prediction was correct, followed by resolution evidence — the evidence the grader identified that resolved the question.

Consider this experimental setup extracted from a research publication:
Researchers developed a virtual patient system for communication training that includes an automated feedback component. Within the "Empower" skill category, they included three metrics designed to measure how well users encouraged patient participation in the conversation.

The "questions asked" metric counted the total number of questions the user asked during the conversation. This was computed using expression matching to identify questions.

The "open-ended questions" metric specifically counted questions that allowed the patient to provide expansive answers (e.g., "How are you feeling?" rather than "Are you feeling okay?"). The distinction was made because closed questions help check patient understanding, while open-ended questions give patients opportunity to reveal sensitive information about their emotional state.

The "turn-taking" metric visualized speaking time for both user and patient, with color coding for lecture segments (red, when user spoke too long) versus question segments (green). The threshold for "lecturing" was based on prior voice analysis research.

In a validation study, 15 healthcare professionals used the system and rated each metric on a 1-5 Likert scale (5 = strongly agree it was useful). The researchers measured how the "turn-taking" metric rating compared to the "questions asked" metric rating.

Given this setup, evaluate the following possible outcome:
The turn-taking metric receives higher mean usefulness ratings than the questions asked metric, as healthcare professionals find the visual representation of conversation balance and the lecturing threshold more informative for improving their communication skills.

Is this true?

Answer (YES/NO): YES